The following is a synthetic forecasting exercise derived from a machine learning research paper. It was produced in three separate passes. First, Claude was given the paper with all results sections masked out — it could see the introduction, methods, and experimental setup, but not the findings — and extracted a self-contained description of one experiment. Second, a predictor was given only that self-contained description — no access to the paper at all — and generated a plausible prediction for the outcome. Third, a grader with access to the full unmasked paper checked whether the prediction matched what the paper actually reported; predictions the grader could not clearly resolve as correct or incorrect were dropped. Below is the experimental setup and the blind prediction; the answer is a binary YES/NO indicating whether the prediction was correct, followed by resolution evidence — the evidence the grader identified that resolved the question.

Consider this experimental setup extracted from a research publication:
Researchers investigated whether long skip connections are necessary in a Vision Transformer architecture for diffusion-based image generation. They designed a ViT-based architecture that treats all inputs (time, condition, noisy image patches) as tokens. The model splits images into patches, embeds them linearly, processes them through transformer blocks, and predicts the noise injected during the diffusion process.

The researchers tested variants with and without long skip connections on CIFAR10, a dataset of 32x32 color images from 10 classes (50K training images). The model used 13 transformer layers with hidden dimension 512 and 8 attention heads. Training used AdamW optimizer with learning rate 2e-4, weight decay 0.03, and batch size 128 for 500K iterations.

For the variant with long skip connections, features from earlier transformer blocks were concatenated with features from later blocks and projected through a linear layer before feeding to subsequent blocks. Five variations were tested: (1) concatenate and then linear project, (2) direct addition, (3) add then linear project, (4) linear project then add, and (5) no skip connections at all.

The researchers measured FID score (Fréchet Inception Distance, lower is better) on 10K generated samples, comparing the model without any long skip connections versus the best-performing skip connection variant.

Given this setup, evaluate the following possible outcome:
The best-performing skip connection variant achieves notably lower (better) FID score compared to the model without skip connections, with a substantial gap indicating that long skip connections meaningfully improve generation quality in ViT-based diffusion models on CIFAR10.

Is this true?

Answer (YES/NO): YES